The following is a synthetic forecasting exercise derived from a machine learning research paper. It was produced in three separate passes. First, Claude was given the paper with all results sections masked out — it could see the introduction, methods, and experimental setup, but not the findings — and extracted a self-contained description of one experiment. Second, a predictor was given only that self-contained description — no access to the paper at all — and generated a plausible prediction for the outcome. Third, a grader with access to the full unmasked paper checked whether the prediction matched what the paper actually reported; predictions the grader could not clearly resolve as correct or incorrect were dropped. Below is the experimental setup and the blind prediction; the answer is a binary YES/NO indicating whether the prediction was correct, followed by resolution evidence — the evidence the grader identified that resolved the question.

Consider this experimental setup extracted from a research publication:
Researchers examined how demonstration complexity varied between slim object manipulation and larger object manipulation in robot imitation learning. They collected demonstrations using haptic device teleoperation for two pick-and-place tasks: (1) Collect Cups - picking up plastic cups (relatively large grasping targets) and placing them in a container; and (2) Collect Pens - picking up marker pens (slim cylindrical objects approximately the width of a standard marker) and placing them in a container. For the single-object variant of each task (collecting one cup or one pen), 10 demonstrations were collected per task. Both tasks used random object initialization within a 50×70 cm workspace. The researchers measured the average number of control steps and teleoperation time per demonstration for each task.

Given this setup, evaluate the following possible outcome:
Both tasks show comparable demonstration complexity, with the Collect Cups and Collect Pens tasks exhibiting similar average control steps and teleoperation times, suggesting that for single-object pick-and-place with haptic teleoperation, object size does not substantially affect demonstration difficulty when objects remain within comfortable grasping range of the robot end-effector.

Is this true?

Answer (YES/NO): NO